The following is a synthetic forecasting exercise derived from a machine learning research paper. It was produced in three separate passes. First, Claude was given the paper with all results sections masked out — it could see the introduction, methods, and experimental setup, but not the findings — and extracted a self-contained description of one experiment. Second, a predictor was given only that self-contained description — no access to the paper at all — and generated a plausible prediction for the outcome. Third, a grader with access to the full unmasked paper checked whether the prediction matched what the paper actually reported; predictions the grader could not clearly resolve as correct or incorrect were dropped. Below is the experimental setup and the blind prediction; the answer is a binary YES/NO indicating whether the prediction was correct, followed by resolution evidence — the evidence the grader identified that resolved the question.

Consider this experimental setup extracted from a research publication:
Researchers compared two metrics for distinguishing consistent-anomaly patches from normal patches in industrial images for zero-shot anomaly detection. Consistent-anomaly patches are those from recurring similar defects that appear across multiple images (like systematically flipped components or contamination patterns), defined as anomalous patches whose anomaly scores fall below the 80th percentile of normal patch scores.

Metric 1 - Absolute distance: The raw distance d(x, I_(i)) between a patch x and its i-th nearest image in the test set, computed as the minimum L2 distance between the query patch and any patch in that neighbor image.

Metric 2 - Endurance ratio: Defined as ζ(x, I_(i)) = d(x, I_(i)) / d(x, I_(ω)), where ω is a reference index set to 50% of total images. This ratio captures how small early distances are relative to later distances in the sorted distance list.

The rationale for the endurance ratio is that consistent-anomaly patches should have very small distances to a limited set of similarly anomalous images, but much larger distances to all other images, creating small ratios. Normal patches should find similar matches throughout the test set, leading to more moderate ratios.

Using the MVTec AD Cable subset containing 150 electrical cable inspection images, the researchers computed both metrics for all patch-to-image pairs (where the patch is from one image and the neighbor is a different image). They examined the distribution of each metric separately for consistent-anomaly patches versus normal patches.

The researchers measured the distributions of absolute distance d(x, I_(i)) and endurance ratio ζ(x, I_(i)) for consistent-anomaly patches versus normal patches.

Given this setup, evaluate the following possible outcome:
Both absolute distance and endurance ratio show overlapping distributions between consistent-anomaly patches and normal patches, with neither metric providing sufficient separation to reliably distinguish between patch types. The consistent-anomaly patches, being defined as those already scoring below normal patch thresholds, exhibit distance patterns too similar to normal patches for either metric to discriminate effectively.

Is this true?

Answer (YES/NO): NO